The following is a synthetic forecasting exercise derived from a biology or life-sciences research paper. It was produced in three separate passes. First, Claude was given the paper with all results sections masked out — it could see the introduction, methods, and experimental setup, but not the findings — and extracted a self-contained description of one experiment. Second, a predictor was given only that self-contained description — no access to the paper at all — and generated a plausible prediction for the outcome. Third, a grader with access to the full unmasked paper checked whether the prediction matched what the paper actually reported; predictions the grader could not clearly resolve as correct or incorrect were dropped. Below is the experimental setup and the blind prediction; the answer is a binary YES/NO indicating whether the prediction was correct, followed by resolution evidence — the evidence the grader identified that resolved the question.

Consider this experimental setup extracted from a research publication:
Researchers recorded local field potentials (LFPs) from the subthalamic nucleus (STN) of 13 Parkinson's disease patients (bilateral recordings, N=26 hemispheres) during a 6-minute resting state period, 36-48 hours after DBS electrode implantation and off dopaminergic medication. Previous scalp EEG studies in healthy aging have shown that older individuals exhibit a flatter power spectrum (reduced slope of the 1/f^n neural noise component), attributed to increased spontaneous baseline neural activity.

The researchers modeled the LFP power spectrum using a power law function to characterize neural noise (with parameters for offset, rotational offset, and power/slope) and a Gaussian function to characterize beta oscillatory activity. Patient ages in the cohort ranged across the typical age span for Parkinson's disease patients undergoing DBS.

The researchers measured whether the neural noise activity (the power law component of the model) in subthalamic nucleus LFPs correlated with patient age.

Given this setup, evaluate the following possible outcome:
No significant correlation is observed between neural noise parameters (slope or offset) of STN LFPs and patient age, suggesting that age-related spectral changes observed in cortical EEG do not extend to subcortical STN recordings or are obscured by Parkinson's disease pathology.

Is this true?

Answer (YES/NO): NO